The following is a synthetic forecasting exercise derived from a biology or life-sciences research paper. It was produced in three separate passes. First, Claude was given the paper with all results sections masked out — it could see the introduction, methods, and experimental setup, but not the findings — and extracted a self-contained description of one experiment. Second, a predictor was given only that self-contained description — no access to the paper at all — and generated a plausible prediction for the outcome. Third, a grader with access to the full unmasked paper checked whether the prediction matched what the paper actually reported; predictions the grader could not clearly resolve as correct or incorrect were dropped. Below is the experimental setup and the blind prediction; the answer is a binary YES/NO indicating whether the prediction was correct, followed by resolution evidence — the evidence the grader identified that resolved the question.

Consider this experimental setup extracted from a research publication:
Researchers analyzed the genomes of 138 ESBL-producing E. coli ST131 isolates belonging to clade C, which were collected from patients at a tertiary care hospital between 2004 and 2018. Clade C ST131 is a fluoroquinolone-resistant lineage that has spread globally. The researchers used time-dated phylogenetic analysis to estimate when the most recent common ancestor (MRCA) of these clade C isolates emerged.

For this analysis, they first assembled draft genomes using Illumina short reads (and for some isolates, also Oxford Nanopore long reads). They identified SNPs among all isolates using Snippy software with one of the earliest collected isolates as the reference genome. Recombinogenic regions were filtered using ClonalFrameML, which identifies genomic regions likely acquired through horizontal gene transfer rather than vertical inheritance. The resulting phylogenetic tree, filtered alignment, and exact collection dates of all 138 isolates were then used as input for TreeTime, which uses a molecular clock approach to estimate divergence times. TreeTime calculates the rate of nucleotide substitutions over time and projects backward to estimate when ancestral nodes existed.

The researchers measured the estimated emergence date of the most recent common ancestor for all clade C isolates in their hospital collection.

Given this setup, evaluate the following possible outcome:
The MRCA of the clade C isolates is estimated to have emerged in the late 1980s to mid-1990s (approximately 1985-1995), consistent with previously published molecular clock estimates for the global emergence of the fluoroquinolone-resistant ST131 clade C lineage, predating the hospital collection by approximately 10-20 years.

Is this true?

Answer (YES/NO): YES